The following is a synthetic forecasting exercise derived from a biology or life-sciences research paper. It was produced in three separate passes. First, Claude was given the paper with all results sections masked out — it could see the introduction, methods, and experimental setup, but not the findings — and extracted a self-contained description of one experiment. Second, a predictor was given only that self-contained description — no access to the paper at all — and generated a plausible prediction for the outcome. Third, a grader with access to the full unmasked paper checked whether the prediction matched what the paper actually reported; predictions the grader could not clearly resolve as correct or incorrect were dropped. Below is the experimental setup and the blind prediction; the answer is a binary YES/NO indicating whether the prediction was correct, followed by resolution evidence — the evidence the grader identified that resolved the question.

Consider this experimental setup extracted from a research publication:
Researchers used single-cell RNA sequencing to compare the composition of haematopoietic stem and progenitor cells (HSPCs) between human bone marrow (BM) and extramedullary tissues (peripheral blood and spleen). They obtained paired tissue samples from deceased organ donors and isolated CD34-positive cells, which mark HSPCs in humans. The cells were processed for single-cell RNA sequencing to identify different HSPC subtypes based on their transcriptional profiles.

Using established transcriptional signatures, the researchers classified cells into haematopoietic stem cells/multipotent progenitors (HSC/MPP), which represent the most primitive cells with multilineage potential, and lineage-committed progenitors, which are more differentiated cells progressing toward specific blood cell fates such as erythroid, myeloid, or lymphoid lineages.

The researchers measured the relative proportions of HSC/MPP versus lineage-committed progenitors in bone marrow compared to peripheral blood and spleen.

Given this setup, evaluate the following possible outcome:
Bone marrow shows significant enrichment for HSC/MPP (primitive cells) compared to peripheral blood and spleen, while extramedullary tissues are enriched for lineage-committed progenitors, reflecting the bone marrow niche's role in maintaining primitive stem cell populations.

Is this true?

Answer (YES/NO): NO